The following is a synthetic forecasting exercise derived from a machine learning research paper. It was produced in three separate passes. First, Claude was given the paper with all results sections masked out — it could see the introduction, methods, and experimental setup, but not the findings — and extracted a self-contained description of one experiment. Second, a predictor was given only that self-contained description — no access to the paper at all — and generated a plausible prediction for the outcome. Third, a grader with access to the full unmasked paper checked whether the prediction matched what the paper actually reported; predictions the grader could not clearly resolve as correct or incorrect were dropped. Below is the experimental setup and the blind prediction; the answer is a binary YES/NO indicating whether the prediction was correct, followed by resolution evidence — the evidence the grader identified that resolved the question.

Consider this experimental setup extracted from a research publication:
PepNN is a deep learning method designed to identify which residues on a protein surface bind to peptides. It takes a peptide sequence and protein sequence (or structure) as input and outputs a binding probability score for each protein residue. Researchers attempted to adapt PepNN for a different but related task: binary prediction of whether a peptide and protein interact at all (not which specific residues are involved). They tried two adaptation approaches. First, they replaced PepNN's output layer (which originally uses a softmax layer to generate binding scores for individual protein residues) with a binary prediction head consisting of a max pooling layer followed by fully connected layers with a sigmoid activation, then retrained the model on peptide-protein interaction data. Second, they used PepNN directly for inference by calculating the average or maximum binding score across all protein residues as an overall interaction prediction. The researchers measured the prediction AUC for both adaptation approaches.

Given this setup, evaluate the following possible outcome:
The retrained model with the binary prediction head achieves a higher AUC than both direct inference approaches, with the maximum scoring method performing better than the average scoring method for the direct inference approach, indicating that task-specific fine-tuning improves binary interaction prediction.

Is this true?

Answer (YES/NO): NO